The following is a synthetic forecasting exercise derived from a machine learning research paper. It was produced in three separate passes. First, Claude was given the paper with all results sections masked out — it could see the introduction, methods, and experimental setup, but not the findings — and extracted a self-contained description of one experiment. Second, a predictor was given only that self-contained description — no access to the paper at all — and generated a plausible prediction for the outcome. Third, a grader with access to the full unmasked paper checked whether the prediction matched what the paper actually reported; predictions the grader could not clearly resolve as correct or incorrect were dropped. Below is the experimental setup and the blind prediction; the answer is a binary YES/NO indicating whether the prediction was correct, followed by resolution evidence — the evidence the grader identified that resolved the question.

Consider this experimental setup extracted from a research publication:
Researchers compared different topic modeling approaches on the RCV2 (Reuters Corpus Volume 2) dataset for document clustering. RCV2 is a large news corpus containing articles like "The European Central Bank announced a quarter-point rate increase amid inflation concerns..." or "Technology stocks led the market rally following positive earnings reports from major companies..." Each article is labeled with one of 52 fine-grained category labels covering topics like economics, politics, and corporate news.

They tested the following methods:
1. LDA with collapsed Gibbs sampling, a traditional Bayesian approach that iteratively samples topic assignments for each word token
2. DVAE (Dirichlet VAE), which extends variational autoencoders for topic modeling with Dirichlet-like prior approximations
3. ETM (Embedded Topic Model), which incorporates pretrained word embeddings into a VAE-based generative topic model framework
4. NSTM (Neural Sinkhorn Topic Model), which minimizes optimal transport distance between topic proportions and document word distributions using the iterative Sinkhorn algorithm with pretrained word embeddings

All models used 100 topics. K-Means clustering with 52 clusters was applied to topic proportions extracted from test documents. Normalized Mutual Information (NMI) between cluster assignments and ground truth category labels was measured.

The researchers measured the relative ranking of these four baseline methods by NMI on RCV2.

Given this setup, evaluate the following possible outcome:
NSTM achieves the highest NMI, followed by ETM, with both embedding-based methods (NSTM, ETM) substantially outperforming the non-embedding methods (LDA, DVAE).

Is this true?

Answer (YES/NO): NO